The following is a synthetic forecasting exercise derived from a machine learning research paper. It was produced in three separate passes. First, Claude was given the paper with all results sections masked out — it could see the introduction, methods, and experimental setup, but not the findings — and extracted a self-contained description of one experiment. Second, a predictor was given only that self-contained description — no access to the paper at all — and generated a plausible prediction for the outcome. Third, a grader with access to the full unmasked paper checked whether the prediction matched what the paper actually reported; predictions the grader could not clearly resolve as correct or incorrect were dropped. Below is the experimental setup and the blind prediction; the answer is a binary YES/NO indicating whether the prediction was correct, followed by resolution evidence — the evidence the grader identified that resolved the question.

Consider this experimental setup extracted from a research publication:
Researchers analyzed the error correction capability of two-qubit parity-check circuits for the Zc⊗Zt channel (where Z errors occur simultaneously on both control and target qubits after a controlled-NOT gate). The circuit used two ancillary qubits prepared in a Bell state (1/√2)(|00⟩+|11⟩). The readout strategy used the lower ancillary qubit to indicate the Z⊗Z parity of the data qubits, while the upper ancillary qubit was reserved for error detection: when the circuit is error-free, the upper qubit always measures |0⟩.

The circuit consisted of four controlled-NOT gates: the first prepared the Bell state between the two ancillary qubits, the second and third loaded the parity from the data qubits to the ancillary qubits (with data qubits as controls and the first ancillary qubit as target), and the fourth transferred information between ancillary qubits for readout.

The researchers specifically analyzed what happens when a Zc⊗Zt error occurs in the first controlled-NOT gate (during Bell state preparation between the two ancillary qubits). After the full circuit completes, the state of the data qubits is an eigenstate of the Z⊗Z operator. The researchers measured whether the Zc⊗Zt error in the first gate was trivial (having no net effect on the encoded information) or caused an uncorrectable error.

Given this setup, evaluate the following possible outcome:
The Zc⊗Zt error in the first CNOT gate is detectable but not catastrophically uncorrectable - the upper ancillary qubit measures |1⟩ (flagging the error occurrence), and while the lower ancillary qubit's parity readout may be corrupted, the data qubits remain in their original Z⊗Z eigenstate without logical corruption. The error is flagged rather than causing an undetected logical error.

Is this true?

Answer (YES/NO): NO